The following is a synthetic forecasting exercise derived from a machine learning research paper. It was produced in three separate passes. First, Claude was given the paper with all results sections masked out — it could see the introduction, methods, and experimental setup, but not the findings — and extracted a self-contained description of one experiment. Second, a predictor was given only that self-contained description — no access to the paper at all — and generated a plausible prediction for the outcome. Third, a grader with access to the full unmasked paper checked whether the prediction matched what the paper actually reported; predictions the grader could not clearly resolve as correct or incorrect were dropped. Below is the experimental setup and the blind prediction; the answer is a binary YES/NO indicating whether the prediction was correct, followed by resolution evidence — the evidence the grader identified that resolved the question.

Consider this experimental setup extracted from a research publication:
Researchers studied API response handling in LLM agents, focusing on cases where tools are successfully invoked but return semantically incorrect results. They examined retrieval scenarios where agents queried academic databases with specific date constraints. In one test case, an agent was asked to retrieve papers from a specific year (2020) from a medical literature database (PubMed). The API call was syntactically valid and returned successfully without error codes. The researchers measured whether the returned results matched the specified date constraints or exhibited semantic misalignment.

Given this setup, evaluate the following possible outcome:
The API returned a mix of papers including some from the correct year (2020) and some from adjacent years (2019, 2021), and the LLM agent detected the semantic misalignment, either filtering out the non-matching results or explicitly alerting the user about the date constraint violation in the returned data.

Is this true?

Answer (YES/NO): NO